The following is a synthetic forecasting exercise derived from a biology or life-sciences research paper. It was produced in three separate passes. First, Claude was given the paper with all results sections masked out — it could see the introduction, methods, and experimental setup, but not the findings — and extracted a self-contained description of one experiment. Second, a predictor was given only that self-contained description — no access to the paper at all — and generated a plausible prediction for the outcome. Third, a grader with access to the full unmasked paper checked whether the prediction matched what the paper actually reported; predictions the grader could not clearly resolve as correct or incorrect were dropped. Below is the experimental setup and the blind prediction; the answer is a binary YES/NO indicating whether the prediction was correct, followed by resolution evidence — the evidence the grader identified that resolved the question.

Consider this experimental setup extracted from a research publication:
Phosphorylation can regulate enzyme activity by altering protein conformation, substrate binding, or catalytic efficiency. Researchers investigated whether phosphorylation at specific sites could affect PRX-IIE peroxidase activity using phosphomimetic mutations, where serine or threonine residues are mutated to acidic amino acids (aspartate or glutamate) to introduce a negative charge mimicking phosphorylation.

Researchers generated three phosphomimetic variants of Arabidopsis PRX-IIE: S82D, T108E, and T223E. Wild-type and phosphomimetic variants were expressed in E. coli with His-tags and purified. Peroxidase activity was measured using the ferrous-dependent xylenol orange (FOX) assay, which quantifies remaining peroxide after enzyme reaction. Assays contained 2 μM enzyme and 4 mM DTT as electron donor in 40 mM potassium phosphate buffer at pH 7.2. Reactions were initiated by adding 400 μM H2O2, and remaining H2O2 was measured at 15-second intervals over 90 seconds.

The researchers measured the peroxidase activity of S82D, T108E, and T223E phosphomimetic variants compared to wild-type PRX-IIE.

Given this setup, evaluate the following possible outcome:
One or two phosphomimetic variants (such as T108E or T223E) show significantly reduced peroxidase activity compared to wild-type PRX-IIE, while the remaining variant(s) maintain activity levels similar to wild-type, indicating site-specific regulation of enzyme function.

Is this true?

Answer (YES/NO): NO